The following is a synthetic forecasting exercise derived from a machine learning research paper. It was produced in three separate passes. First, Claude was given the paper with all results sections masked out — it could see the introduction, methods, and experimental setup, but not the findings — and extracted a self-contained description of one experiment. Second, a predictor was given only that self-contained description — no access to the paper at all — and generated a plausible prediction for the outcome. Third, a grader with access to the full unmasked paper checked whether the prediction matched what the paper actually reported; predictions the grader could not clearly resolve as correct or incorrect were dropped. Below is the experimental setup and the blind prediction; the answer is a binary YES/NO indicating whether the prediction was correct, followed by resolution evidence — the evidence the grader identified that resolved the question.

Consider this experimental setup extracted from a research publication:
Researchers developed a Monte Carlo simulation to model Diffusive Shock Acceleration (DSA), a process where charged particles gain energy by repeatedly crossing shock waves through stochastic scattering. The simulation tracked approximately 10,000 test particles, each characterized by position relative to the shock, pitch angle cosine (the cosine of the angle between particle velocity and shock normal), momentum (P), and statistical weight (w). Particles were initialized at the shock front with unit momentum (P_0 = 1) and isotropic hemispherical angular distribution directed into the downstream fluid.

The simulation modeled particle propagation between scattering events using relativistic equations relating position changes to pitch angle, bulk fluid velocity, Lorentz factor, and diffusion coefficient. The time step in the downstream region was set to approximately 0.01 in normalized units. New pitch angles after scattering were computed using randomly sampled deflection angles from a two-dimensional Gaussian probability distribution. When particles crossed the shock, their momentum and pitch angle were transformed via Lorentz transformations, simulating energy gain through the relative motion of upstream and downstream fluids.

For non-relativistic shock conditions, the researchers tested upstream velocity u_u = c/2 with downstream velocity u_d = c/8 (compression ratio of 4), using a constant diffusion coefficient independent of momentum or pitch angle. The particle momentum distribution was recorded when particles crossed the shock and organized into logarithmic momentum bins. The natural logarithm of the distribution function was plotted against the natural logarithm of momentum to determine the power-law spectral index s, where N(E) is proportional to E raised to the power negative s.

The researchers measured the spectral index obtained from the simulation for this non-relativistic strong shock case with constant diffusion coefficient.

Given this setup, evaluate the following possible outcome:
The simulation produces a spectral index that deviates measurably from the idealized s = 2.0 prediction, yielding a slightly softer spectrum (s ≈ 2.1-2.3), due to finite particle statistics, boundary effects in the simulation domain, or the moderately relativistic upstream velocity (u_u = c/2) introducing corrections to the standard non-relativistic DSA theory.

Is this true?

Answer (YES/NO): NO